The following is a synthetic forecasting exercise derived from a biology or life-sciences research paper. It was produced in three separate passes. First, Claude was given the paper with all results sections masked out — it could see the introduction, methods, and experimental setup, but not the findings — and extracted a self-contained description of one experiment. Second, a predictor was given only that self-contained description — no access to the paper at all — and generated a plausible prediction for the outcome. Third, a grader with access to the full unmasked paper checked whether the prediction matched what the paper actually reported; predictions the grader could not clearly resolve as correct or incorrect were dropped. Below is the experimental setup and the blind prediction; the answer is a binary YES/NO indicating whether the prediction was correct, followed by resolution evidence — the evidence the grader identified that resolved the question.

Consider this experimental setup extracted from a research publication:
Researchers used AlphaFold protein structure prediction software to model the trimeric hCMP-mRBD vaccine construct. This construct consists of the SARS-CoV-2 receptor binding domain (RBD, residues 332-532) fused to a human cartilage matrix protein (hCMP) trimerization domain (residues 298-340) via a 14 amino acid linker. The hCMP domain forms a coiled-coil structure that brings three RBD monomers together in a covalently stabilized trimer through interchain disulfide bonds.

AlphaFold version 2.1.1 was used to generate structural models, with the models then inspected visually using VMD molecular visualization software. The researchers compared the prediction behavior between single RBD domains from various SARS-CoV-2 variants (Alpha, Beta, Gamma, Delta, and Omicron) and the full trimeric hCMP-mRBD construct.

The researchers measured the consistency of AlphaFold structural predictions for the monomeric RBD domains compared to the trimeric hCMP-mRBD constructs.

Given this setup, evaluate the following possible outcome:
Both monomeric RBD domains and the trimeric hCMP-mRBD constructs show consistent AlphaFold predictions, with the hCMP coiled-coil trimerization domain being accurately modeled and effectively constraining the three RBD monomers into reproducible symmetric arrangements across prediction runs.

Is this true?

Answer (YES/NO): NO